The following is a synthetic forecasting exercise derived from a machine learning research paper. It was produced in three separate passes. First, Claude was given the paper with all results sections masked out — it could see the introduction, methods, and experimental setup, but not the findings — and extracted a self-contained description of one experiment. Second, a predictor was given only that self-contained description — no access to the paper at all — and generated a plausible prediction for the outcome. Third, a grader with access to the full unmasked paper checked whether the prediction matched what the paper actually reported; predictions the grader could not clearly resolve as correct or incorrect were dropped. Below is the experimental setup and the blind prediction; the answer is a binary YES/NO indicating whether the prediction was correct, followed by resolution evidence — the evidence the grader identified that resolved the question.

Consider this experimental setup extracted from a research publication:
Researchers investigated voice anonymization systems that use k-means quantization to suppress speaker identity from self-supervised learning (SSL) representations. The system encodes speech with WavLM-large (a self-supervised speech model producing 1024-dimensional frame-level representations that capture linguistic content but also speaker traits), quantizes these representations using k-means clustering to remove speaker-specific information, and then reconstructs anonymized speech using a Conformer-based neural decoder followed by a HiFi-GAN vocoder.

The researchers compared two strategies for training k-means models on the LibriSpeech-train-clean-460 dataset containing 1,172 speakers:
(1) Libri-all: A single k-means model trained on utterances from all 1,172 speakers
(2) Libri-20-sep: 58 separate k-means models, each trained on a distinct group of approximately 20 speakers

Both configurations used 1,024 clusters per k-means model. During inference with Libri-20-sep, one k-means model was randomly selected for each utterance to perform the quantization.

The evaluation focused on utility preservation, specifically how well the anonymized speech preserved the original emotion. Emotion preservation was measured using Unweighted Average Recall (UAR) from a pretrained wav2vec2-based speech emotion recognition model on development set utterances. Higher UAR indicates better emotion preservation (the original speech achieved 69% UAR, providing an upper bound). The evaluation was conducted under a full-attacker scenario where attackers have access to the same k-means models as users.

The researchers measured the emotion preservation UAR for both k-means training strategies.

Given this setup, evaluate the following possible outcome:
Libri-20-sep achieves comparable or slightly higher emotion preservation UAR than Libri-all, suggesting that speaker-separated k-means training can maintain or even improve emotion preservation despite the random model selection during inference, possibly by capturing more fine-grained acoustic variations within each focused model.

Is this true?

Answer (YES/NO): NO